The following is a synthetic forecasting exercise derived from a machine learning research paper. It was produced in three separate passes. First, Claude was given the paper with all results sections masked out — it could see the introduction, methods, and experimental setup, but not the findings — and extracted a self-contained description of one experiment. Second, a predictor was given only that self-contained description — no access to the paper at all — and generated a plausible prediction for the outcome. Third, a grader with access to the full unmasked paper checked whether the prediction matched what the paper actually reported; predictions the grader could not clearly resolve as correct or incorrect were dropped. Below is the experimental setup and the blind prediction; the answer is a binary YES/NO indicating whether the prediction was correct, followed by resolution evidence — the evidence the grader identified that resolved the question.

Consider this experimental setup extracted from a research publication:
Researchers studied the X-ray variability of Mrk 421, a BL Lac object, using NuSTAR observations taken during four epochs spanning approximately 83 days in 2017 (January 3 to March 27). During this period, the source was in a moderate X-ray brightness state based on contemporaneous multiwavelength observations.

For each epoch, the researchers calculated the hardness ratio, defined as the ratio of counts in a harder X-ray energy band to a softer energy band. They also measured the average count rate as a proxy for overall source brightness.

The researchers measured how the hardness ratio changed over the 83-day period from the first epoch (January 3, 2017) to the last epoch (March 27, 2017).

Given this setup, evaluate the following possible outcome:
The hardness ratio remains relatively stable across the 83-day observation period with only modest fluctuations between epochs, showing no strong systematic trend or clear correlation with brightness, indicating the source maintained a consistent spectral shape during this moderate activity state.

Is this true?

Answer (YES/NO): NO